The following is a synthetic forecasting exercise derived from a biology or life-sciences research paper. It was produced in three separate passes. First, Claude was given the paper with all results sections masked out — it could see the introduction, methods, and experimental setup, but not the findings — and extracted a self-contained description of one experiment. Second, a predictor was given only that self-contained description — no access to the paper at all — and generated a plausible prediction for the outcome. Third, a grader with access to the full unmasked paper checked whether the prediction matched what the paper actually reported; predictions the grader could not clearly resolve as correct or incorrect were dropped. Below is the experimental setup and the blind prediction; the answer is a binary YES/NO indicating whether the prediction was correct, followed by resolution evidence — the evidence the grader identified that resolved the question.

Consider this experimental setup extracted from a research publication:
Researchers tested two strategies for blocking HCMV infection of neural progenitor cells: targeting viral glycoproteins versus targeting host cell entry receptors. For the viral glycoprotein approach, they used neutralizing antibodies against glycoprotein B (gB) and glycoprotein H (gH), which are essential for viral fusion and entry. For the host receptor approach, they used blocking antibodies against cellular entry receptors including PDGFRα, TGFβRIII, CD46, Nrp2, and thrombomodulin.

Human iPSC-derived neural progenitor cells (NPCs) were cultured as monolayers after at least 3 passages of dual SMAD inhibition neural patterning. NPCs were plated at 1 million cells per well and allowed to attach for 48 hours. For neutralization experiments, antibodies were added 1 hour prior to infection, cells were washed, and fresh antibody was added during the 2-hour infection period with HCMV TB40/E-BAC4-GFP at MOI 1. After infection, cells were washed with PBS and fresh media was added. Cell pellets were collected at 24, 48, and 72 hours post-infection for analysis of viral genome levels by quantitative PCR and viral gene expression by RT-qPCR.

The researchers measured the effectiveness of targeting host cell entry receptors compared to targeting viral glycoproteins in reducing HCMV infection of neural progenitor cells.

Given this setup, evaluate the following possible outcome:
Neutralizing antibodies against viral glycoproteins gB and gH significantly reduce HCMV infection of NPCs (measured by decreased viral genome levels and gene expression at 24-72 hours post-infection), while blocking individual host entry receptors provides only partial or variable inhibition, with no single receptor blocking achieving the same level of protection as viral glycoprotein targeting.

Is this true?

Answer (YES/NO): NO